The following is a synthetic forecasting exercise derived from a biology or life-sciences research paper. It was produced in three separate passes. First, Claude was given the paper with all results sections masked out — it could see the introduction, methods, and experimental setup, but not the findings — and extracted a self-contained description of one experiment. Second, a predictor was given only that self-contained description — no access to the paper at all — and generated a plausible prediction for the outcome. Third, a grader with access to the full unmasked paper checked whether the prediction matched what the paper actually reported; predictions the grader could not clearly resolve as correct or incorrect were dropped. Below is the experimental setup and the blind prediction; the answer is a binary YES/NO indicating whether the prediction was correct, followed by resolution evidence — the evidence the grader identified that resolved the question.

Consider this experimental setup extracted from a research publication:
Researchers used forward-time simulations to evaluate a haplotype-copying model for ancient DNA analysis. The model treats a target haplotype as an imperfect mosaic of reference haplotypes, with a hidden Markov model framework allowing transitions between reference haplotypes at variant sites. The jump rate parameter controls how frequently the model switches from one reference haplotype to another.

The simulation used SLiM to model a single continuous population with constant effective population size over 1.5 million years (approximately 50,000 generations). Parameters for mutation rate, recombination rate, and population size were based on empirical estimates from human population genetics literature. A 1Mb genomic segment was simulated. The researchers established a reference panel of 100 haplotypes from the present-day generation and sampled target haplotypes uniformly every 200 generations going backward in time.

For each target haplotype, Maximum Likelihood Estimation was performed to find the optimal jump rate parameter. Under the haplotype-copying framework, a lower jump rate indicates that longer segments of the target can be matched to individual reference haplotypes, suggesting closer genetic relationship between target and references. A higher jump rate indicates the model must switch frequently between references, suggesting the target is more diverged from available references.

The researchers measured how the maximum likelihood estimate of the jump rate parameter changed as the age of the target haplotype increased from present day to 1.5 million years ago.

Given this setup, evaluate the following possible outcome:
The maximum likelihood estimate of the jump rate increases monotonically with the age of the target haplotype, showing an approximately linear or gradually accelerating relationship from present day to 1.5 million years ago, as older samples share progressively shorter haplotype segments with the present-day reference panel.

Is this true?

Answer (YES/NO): YES